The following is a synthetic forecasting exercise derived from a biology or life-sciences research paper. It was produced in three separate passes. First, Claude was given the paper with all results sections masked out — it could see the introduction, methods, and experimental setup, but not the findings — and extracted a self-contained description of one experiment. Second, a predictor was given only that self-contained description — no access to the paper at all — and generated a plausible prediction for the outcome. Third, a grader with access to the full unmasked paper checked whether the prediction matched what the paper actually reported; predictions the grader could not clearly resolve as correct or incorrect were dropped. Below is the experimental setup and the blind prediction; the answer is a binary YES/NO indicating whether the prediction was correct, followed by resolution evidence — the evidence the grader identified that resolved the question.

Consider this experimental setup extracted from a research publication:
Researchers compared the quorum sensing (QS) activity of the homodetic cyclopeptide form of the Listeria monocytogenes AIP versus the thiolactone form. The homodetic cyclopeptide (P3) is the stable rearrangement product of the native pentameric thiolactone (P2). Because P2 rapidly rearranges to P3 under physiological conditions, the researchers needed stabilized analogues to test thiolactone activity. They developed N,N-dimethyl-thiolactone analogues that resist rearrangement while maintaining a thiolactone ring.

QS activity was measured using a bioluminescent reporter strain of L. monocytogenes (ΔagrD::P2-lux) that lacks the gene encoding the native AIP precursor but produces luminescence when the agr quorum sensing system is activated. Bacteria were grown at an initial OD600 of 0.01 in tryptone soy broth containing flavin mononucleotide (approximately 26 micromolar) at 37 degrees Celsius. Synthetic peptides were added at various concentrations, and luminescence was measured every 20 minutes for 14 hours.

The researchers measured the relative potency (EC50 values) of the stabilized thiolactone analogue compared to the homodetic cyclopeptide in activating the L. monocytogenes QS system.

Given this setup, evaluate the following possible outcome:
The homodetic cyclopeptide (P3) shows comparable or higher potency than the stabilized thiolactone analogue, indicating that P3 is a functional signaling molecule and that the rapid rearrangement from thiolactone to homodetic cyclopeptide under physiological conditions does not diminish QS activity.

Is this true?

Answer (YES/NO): NO